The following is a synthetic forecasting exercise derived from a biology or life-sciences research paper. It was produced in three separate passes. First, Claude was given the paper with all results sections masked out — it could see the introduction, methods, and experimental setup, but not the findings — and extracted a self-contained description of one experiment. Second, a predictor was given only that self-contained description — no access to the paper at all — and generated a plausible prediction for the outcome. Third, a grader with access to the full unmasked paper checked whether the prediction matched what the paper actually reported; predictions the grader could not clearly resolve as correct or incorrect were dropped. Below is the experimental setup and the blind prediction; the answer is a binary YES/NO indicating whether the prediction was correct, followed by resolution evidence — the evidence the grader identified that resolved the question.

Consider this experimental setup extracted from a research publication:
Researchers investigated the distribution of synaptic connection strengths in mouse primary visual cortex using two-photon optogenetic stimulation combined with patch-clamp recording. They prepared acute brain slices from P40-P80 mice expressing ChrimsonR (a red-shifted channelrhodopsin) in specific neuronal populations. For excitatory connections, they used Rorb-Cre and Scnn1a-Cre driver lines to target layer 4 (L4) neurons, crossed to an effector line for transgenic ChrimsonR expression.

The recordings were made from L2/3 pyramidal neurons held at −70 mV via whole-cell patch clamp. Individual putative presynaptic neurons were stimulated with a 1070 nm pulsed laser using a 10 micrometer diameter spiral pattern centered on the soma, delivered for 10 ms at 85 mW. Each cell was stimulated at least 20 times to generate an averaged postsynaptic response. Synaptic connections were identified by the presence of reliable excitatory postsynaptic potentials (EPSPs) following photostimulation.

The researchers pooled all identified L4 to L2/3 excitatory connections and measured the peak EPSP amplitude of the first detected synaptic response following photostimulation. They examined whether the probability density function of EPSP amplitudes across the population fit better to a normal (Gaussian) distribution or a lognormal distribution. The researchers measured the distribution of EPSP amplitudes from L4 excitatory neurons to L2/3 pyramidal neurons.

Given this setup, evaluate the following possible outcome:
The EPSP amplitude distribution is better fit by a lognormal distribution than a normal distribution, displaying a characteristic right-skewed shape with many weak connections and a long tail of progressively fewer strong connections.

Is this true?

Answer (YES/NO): YES